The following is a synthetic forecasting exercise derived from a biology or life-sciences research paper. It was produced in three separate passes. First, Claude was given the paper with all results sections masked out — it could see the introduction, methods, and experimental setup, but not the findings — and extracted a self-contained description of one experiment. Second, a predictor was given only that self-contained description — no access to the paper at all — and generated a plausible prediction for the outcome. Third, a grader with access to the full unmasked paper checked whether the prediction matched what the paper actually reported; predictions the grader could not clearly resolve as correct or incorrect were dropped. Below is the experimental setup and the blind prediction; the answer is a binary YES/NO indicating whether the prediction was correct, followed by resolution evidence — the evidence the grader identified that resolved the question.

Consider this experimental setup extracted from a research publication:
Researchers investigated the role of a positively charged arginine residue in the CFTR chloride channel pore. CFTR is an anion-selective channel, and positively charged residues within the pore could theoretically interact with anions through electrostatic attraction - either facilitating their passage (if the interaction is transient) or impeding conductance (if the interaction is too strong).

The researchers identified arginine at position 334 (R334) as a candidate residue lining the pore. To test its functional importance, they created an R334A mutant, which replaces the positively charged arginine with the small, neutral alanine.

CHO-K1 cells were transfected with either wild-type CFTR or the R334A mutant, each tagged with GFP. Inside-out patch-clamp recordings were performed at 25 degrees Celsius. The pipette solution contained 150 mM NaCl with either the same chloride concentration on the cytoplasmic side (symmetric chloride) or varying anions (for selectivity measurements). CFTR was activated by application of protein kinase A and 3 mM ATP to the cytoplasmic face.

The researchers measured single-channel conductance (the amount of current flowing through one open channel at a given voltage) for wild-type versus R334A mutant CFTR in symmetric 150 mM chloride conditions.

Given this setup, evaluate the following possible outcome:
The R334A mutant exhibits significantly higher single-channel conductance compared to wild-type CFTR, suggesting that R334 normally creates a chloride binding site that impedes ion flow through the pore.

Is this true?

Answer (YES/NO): NO